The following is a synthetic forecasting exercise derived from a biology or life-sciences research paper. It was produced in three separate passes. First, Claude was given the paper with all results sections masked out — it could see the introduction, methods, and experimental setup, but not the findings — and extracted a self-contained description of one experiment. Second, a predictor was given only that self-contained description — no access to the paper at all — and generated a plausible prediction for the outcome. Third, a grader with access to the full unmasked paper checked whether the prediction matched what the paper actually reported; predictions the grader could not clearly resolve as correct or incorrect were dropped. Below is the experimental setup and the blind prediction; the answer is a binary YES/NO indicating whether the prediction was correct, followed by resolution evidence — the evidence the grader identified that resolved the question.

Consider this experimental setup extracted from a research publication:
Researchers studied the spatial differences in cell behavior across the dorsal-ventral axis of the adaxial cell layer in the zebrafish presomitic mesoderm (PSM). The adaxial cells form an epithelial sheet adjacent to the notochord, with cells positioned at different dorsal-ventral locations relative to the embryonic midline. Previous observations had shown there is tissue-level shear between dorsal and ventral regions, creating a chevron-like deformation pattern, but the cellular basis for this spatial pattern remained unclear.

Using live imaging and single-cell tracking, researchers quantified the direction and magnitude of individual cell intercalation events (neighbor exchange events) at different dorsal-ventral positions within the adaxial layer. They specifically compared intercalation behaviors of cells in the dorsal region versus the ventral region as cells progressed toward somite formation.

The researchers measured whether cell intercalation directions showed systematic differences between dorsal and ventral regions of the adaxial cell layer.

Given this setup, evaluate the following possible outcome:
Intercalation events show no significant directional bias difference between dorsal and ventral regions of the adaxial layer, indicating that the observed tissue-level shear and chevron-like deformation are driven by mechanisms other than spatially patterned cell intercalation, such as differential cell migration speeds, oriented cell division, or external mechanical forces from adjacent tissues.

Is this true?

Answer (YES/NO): NO